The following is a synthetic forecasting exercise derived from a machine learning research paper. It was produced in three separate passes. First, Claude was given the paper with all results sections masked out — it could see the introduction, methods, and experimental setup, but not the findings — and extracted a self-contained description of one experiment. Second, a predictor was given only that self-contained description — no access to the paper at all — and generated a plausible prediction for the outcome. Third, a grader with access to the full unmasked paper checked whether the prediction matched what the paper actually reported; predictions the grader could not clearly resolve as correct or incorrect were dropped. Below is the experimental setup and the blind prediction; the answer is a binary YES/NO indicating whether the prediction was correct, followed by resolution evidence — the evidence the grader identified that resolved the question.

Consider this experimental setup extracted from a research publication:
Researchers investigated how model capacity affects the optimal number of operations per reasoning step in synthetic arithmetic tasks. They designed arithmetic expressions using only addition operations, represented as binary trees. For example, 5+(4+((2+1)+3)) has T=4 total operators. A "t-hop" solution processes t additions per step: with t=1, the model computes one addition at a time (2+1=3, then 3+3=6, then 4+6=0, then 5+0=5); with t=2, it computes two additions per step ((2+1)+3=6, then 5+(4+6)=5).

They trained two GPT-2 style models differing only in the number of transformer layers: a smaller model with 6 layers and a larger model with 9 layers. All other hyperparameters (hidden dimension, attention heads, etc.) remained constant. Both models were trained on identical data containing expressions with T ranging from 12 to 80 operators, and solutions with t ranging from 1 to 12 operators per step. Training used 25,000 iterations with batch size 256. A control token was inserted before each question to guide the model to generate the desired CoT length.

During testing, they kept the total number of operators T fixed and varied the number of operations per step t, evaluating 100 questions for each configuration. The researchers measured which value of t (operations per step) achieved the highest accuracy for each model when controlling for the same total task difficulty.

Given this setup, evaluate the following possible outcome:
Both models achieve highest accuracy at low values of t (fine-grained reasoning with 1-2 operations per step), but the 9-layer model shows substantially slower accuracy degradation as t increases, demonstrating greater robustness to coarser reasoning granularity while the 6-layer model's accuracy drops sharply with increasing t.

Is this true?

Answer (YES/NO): NO